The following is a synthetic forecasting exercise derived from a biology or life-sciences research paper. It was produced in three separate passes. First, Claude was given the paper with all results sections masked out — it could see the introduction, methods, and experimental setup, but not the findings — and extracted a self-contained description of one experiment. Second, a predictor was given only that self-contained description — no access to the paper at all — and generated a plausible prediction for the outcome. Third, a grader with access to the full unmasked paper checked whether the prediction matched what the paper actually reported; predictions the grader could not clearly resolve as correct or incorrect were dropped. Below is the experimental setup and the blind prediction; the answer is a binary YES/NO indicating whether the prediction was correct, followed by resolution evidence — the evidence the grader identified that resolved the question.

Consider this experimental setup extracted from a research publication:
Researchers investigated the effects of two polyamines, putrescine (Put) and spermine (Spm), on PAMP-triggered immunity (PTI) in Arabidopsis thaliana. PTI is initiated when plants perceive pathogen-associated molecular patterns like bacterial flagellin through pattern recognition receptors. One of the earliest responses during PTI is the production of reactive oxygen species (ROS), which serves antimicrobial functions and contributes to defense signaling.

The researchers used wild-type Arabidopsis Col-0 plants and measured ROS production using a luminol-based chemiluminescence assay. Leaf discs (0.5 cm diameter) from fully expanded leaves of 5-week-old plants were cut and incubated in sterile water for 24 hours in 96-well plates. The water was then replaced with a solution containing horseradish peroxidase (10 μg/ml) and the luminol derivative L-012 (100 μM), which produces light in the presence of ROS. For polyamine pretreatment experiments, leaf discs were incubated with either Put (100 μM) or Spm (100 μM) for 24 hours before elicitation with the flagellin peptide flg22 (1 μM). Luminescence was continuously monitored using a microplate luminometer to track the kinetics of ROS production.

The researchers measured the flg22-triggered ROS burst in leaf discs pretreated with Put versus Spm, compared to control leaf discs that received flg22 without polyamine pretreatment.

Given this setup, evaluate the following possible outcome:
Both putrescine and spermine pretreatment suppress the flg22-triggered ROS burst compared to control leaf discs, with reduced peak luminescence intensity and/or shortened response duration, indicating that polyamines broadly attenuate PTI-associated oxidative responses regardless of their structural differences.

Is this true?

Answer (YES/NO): NO